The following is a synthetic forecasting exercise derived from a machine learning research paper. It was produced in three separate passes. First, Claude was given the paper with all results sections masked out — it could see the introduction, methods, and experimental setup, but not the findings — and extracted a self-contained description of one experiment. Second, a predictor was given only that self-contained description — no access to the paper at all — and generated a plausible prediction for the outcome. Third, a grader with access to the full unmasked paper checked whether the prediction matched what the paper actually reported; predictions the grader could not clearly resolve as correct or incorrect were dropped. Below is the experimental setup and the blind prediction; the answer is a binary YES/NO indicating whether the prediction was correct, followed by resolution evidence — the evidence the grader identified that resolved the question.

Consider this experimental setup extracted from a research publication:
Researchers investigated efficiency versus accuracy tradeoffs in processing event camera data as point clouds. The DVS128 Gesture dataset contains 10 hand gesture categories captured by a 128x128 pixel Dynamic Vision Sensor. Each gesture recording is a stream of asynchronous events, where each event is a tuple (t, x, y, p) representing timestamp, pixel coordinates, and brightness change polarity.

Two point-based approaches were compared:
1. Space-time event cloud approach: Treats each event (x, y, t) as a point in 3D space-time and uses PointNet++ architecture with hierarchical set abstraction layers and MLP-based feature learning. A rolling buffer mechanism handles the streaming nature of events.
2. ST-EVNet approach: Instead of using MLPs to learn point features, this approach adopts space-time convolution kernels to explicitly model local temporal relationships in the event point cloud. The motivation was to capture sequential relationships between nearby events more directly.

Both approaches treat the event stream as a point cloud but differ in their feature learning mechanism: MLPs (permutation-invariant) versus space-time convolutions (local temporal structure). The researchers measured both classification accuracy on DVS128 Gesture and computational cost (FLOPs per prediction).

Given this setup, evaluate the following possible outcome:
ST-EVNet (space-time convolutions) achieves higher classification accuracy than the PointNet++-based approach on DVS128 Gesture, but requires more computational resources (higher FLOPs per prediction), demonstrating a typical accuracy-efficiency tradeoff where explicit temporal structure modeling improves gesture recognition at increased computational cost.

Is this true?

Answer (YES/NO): NO